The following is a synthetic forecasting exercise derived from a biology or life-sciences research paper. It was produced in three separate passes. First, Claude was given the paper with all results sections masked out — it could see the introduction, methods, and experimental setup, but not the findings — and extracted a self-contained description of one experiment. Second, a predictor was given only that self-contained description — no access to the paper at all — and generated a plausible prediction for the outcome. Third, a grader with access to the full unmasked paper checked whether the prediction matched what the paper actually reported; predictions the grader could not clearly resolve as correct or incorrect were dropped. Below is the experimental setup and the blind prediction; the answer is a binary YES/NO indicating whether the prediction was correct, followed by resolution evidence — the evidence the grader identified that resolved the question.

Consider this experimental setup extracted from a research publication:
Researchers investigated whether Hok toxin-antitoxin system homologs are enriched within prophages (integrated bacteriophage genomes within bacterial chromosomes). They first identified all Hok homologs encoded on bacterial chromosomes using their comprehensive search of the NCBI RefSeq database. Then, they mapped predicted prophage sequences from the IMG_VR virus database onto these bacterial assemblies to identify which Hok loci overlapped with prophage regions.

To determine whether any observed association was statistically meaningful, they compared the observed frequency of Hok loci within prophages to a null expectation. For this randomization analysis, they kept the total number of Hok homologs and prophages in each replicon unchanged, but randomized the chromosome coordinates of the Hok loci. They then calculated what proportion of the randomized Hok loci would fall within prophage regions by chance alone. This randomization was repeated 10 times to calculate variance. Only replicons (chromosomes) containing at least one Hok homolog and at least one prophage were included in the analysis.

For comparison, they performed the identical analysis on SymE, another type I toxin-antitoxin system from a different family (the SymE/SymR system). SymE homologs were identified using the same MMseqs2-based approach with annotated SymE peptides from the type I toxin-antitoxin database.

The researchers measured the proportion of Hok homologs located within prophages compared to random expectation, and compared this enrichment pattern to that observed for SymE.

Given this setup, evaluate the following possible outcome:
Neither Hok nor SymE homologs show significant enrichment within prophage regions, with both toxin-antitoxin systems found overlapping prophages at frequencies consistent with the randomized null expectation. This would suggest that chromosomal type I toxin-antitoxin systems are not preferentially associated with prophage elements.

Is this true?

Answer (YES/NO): NO